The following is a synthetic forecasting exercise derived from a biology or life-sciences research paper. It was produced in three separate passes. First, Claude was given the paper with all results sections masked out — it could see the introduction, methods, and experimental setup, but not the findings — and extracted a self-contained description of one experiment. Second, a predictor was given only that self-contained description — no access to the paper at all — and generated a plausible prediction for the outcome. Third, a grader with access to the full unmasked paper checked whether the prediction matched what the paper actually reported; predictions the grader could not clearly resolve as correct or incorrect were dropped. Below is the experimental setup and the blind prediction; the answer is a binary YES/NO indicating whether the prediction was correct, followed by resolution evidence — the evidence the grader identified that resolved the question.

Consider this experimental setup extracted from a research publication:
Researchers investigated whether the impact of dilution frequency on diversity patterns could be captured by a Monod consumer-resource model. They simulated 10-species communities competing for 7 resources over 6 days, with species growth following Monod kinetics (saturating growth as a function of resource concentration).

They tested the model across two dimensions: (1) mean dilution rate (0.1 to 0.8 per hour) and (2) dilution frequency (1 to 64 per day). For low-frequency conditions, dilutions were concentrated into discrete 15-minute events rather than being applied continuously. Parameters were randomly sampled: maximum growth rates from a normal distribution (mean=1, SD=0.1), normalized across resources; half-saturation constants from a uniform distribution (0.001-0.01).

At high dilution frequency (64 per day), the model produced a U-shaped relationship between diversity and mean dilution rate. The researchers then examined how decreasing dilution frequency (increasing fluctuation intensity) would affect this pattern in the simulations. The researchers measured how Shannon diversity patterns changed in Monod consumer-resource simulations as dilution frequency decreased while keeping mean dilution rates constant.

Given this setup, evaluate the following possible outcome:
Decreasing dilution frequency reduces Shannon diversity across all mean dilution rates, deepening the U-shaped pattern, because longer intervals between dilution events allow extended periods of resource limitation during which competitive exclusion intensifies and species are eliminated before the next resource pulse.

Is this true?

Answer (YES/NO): NO